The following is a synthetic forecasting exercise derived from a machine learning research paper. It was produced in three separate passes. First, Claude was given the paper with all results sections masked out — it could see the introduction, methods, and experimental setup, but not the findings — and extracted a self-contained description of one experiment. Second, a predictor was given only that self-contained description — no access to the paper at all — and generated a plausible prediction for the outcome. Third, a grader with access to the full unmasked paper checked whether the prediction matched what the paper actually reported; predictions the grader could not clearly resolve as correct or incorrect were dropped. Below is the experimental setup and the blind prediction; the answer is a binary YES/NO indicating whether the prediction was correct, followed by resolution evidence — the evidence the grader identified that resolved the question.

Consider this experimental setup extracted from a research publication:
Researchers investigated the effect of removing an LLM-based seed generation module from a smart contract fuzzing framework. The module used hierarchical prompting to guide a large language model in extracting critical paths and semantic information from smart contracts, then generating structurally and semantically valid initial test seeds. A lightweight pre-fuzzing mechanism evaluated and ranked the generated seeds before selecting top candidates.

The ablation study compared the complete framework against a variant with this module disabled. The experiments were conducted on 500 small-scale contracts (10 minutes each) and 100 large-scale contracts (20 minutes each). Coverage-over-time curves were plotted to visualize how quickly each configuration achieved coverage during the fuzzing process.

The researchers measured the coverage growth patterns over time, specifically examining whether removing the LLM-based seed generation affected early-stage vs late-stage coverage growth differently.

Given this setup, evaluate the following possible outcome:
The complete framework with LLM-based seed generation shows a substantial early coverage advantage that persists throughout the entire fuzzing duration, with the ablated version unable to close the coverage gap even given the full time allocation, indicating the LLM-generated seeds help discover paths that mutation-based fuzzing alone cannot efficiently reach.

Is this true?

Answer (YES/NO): YES